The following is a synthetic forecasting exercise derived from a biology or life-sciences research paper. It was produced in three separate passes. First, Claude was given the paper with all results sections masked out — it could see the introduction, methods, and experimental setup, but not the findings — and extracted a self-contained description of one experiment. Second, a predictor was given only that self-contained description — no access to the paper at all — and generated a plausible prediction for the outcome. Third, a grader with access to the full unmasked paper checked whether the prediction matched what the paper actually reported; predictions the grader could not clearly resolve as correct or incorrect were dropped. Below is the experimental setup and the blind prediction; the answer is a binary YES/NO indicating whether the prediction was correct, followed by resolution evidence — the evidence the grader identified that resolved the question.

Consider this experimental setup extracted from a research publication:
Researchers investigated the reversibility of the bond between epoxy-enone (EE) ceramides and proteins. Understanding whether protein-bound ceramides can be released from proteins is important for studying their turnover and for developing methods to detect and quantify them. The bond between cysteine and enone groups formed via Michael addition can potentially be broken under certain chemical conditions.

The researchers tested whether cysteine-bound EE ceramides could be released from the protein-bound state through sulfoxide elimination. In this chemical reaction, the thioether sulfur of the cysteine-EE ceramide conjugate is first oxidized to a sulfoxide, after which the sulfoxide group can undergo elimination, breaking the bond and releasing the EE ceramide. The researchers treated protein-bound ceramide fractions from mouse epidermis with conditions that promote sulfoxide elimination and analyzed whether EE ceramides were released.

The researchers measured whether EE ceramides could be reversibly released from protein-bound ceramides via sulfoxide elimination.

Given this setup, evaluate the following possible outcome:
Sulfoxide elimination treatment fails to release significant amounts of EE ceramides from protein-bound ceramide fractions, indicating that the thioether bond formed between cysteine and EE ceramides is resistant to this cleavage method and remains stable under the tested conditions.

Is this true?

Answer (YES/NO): NO